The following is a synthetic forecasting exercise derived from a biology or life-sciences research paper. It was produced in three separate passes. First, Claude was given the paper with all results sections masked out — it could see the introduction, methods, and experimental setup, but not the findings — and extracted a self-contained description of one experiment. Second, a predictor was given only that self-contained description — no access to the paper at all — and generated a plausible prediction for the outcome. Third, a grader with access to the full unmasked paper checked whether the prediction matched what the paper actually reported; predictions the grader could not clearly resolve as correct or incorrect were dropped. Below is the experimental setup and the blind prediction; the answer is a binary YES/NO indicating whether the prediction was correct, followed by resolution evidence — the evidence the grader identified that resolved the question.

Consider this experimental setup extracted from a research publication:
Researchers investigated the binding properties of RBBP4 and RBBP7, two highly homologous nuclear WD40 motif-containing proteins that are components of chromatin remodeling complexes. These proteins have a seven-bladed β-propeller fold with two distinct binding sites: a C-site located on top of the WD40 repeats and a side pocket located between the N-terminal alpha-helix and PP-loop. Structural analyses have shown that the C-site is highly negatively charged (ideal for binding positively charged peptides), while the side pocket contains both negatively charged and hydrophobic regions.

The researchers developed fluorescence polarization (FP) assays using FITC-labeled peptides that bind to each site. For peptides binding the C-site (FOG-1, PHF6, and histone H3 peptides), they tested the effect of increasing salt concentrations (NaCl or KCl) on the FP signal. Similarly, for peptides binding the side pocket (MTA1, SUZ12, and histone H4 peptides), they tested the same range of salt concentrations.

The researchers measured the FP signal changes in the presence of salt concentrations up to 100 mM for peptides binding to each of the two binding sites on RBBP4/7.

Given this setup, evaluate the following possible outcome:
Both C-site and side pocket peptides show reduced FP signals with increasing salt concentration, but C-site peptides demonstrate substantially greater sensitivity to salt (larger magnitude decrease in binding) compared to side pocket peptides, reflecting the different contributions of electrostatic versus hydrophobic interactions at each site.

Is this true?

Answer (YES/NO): NO